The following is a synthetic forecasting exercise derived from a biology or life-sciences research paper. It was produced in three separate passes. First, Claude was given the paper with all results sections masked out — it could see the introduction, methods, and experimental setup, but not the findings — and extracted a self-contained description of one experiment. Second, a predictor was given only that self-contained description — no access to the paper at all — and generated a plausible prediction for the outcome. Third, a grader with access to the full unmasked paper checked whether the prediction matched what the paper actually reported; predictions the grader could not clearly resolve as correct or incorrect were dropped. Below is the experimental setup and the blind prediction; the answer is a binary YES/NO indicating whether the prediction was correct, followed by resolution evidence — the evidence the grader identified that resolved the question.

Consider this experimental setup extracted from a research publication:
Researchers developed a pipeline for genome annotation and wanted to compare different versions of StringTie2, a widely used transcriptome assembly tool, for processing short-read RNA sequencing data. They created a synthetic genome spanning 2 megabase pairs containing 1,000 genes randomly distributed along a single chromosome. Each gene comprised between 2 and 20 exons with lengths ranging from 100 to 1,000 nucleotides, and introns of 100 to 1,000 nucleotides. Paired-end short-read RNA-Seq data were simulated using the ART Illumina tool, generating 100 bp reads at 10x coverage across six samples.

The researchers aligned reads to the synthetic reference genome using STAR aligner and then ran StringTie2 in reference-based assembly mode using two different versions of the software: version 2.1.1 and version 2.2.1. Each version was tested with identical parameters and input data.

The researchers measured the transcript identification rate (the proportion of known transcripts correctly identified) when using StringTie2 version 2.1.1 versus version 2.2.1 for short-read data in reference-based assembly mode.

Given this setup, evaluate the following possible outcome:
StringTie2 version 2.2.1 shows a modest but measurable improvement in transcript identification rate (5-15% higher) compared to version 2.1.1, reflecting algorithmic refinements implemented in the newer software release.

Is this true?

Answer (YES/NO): NO